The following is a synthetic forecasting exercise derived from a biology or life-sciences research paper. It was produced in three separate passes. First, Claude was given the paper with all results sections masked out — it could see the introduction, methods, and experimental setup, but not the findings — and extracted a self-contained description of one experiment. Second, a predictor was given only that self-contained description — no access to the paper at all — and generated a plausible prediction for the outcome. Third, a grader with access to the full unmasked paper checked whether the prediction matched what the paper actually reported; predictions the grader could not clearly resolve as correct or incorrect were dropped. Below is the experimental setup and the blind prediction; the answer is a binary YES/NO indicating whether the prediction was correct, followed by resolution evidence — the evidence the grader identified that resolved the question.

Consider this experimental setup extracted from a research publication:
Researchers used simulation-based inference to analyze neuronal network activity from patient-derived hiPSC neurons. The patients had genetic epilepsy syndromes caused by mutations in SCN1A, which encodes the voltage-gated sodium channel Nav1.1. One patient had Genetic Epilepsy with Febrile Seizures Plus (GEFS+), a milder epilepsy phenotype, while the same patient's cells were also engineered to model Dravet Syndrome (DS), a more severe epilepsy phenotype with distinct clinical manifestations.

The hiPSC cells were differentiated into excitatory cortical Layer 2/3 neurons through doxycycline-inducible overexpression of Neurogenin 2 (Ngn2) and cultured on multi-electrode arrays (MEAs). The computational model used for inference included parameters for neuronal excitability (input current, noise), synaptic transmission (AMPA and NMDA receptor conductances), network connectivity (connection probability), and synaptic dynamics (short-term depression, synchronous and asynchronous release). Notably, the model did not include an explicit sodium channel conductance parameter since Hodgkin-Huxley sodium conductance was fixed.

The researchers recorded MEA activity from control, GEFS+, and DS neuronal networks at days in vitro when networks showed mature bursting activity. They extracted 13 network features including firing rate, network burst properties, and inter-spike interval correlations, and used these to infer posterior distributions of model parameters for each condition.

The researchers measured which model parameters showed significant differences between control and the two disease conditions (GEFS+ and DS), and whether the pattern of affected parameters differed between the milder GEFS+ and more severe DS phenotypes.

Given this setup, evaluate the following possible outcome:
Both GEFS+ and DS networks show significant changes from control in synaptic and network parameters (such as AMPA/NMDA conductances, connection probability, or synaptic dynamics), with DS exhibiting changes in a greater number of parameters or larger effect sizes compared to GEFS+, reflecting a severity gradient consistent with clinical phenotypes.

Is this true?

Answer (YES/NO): NO